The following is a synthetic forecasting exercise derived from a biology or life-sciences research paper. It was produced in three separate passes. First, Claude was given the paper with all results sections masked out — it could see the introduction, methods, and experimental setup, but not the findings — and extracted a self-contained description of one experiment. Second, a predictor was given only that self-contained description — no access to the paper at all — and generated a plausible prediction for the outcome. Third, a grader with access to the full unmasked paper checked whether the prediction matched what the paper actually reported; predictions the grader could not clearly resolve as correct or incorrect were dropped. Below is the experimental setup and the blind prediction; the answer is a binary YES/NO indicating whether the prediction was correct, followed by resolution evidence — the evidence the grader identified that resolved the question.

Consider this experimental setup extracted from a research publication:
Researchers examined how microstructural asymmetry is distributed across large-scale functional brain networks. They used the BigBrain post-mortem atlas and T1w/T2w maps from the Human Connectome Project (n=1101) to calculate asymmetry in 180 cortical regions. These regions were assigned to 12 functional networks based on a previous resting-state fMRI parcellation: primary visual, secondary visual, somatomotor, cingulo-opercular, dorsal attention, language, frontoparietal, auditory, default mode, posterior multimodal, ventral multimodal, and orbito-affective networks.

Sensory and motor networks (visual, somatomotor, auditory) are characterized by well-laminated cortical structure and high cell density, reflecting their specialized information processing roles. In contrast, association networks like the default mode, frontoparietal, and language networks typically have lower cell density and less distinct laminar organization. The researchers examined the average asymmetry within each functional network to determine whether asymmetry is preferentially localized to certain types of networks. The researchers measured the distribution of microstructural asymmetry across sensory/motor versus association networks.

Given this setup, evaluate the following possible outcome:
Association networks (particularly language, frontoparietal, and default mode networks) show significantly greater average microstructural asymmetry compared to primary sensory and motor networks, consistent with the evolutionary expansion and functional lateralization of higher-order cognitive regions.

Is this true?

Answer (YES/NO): NO